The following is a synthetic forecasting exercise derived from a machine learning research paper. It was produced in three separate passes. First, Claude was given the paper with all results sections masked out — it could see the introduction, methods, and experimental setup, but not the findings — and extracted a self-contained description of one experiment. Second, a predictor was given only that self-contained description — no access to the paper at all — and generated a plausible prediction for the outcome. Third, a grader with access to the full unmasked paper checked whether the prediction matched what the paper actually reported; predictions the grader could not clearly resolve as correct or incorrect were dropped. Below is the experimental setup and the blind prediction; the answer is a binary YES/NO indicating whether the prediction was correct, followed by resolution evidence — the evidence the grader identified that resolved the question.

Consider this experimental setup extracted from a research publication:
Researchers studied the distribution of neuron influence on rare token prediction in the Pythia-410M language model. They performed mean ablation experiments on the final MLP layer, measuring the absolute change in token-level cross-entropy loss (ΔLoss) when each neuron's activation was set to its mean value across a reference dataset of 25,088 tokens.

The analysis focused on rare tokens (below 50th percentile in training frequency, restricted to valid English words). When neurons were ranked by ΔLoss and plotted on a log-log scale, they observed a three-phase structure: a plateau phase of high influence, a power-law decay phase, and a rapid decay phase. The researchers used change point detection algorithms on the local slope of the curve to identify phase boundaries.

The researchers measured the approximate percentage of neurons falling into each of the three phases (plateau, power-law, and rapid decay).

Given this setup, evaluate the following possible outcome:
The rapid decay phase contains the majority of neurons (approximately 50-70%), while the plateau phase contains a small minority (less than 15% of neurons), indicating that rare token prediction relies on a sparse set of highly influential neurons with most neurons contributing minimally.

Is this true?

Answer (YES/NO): NO